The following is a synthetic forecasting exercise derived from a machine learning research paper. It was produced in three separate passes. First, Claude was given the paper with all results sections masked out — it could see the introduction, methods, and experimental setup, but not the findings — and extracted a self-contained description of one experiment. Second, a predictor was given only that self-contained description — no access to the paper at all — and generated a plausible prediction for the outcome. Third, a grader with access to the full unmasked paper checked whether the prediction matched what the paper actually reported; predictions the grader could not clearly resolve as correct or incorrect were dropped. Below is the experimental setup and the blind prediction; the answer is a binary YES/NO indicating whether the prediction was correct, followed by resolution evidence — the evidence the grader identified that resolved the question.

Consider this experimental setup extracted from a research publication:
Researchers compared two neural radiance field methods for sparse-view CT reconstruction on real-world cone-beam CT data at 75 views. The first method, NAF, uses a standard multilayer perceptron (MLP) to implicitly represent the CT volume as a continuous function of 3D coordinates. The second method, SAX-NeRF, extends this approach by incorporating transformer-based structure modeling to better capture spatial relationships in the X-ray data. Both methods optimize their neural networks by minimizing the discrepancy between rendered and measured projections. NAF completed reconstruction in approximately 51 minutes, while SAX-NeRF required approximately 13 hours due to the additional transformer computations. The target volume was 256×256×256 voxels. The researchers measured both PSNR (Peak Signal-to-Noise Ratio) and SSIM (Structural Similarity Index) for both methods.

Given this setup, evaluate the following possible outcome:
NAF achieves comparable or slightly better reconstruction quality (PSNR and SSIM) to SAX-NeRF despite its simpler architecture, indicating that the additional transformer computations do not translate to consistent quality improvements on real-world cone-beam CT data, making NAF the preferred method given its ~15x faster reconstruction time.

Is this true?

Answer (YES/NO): NO